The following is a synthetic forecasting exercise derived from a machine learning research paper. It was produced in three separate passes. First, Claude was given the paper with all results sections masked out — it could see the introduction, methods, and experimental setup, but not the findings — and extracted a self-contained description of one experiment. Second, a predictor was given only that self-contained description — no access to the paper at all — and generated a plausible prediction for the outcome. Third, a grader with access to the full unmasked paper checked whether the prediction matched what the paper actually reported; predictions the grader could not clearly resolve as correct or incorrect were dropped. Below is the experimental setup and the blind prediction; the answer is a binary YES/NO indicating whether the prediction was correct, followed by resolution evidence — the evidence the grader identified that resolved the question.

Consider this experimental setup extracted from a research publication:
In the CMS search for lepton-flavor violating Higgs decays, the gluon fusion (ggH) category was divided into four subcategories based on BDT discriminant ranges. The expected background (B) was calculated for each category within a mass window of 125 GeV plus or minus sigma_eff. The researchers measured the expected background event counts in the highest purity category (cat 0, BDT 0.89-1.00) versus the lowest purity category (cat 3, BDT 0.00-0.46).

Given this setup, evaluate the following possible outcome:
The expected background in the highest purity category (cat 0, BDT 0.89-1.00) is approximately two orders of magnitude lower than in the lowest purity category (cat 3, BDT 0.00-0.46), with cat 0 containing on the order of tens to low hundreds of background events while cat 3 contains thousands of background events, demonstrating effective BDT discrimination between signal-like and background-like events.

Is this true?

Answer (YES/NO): NO